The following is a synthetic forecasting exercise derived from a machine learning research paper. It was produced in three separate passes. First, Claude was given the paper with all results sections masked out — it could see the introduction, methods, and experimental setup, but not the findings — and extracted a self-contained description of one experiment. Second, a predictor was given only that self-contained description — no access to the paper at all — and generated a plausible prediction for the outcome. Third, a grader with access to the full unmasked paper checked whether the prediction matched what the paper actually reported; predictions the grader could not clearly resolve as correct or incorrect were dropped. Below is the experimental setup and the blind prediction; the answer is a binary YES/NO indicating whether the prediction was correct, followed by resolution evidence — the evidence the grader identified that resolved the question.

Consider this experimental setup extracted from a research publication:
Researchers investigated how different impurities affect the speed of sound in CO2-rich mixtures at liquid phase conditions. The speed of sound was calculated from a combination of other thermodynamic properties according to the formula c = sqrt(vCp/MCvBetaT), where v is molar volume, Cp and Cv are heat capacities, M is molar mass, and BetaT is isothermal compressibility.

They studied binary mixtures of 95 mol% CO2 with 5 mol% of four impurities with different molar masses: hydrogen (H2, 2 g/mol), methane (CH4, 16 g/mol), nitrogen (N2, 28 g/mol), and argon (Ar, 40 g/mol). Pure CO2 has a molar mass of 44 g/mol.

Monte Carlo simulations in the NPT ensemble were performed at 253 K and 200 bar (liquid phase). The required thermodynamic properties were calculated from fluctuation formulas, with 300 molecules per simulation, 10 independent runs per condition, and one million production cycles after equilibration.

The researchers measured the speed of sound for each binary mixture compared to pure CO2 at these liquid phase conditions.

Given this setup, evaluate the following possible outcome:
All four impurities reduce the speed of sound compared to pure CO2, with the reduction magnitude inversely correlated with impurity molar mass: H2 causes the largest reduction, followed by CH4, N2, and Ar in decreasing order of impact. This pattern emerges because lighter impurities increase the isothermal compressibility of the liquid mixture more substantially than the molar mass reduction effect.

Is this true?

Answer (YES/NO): NO